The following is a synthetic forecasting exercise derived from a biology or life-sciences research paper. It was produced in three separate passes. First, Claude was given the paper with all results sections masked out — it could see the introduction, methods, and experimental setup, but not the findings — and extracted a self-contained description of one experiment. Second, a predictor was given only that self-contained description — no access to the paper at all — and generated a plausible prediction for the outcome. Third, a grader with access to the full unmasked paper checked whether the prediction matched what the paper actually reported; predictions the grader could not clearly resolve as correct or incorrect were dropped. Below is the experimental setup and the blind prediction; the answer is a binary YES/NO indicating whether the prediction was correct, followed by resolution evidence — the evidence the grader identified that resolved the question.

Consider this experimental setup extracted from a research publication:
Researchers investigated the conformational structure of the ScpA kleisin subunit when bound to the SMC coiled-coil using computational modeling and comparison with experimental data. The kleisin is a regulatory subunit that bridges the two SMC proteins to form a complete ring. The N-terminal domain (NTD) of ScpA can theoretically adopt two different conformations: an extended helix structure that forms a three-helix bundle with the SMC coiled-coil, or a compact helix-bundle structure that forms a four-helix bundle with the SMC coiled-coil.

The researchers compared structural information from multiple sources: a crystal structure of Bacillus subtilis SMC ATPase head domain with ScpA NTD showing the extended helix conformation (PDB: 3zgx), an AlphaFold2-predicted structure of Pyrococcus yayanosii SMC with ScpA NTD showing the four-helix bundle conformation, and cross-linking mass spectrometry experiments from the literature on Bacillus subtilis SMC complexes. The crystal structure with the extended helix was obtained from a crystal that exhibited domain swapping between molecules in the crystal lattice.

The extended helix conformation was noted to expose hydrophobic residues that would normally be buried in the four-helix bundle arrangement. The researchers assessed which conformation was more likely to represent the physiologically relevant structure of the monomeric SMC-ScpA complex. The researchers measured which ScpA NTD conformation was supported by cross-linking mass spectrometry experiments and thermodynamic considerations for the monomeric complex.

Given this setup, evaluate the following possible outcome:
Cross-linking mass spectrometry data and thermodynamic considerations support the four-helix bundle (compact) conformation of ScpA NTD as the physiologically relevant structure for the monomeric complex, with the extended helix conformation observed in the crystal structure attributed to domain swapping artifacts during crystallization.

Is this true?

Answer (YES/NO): YES